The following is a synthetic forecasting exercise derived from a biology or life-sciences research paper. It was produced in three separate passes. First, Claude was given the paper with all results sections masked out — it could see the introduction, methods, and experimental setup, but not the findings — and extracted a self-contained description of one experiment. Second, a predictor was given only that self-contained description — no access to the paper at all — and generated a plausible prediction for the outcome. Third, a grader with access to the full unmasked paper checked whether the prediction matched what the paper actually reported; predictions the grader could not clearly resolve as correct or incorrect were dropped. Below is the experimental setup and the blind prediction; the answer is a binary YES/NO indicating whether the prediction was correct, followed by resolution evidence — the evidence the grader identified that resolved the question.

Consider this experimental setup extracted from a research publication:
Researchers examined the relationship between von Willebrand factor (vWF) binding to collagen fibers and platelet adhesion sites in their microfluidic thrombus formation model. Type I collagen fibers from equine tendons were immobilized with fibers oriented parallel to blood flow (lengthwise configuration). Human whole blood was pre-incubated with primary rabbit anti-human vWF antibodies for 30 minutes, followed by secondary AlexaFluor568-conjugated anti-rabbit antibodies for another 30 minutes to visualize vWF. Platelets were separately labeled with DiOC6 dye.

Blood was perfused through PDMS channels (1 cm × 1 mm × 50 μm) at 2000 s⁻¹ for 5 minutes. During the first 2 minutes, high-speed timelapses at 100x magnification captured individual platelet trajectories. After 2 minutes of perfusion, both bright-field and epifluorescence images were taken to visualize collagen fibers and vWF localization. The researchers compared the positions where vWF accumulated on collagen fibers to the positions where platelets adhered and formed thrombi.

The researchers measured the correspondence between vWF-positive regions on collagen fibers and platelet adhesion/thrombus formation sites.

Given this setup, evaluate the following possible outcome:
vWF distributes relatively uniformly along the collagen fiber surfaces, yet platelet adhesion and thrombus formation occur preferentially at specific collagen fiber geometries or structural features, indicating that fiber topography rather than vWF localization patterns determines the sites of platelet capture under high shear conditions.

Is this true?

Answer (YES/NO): NO